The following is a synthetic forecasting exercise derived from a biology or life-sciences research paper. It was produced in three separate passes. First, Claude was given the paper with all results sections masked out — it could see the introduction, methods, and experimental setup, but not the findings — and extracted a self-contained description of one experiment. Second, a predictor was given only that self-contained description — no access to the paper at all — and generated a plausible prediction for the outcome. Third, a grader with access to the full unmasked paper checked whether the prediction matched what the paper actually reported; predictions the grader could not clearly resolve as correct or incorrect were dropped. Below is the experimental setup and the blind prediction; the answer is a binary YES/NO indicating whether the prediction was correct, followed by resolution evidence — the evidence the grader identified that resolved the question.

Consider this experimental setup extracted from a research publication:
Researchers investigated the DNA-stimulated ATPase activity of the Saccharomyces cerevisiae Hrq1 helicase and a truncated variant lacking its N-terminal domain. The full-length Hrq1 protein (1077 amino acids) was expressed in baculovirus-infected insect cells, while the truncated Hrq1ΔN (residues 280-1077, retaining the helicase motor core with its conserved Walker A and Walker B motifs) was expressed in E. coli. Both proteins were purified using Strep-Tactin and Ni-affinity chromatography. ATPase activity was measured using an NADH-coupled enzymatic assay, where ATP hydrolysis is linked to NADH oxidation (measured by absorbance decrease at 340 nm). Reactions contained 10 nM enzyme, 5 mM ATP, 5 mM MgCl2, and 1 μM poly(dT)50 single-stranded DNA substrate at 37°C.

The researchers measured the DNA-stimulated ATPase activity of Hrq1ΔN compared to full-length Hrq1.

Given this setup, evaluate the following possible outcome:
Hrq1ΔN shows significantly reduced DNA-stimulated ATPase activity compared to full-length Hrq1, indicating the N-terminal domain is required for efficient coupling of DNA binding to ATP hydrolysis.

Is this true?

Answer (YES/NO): YES